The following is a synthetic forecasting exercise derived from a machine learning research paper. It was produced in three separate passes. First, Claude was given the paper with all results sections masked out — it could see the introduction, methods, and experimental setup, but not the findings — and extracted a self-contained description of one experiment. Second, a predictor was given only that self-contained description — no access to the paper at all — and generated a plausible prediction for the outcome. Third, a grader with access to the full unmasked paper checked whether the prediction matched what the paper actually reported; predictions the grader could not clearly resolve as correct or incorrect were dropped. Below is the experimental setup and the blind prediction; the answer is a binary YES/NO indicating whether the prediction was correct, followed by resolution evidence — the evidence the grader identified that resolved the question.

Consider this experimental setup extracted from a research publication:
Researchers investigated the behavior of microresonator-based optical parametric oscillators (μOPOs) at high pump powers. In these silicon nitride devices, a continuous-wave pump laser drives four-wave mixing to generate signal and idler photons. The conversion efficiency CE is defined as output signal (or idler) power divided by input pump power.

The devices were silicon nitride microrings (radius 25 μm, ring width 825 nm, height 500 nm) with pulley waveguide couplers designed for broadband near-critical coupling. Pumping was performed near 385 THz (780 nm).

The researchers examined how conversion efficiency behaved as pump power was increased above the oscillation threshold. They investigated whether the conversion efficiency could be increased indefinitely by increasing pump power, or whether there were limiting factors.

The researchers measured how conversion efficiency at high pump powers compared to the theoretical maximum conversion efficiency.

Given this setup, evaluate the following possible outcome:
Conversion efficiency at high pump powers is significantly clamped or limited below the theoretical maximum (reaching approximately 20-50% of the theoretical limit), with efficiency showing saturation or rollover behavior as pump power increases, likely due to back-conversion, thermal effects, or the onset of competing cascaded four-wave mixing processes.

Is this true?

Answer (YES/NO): NO